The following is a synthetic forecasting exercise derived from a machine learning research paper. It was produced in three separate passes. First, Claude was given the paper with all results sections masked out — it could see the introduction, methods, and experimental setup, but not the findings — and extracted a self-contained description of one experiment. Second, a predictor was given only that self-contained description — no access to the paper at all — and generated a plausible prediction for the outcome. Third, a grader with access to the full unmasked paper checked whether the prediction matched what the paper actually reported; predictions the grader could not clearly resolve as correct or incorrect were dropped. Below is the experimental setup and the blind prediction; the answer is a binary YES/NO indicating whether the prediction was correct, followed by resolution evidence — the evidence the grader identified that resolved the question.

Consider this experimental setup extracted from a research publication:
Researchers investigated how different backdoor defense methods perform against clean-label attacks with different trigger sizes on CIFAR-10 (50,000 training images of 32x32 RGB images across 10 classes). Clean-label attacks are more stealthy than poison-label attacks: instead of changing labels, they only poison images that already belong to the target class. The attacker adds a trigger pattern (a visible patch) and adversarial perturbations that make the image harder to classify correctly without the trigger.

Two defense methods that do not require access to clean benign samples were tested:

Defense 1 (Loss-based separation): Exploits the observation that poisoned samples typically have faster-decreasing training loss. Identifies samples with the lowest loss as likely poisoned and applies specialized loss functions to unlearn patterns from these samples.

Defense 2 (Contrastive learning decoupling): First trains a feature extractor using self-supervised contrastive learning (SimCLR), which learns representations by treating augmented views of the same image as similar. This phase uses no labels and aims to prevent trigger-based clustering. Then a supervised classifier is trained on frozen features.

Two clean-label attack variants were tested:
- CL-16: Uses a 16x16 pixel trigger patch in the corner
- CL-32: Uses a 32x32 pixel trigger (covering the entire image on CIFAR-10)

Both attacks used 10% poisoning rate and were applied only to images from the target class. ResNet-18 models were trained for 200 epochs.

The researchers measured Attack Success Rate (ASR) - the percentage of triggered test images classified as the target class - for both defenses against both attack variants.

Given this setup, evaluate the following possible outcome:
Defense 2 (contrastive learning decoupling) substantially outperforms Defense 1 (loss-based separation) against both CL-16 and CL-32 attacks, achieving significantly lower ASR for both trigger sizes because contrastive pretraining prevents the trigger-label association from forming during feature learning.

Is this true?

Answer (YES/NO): NO